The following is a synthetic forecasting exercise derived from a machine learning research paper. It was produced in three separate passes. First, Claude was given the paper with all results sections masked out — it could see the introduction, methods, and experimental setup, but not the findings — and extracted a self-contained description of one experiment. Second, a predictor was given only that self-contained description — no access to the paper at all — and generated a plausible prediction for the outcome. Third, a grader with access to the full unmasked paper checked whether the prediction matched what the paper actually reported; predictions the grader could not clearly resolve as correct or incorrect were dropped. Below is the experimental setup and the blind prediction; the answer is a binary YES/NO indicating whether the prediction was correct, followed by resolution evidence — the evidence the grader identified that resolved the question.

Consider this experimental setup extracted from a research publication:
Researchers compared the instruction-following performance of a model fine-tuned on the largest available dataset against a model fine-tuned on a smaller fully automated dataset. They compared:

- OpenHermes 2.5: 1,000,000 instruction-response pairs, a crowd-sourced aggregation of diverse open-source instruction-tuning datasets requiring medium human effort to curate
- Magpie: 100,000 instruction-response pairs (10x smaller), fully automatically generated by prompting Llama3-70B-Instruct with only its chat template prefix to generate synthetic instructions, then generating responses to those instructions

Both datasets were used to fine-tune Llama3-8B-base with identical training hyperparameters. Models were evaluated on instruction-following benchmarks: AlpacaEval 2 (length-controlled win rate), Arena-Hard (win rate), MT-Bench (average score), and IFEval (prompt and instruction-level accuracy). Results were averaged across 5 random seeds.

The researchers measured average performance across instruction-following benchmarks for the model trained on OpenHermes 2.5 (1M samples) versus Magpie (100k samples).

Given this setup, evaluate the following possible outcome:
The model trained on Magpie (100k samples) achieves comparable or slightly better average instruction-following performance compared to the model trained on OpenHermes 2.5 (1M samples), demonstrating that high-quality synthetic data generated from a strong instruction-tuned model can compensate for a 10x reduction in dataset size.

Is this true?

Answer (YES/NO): YES